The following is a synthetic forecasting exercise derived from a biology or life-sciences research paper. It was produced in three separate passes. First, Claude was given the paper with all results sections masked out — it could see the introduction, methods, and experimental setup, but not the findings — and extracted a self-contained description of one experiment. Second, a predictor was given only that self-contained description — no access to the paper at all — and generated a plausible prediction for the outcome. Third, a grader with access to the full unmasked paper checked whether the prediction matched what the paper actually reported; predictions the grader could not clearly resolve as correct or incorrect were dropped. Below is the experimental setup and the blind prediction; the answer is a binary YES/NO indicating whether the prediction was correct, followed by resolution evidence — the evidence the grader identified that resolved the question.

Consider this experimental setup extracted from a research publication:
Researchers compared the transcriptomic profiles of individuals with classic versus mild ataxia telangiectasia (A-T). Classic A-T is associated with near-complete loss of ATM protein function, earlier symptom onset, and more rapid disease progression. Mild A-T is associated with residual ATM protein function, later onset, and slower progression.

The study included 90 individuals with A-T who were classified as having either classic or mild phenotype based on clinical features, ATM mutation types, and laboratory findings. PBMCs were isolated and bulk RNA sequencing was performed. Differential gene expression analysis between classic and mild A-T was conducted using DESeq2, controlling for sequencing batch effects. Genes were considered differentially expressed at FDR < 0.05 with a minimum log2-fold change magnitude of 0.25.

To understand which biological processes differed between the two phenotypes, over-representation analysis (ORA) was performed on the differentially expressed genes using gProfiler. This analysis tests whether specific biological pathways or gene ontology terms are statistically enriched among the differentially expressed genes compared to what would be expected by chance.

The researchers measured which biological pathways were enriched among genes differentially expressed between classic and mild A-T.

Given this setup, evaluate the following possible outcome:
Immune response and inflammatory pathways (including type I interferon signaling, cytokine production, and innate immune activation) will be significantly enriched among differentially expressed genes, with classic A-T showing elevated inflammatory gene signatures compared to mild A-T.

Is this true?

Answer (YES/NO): NO